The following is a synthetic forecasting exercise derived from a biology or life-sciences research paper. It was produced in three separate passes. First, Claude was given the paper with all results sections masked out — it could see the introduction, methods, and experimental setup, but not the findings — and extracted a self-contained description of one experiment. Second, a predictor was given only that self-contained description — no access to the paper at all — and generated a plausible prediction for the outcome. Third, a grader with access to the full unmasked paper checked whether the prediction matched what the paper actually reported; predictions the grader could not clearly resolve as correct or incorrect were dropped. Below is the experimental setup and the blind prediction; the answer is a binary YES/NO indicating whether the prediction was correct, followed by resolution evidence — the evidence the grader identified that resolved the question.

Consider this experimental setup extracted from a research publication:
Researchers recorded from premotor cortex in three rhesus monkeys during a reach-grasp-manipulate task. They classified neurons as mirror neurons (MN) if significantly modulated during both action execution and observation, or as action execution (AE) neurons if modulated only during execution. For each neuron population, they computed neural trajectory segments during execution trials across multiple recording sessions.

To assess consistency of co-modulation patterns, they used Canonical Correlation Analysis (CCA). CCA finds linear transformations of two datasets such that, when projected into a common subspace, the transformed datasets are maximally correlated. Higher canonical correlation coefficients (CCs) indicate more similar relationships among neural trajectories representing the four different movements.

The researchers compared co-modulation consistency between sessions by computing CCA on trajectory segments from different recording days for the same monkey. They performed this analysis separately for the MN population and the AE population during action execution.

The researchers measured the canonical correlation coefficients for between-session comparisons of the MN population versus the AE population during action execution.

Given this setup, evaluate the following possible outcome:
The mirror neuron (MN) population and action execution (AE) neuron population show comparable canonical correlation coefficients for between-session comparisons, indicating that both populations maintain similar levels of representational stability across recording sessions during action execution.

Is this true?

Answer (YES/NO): NO